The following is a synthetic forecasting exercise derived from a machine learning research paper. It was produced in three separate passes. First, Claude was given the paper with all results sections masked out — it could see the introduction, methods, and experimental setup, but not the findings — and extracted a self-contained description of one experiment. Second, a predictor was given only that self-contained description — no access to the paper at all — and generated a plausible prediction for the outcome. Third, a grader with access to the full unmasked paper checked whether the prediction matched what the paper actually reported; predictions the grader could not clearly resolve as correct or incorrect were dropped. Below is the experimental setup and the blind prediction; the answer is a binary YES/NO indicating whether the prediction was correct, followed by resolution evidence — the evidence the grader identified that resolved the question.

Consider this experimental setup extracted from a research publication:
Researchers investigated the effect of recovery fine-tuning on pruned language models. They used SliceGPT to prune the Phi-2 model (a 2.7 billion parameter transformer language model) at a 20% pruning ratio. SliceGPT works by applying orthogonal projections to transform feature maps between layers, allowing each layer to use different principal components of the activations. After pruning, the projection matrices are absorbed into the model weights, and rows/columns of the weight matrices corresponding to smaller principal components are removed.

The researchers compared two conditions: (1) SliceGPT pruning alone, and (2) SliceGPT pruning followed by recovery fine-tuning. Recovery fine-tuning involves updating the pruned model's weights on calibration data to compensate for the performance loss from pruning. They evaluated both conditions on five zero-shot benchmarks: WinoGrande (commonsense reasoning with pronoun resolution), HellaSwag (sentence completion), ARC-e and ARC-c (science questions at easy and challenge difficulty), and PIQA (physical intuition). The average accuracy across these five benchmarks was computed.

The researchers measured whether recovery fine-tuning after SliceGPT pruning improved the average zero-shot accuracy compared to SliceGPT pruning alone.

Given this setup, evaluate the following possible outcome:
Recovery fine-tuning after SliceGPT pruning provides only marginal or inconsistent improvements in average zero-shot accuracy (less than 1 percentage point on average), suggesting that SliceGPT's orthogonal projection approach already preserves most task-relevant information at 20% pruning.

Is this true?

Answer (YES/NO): NO